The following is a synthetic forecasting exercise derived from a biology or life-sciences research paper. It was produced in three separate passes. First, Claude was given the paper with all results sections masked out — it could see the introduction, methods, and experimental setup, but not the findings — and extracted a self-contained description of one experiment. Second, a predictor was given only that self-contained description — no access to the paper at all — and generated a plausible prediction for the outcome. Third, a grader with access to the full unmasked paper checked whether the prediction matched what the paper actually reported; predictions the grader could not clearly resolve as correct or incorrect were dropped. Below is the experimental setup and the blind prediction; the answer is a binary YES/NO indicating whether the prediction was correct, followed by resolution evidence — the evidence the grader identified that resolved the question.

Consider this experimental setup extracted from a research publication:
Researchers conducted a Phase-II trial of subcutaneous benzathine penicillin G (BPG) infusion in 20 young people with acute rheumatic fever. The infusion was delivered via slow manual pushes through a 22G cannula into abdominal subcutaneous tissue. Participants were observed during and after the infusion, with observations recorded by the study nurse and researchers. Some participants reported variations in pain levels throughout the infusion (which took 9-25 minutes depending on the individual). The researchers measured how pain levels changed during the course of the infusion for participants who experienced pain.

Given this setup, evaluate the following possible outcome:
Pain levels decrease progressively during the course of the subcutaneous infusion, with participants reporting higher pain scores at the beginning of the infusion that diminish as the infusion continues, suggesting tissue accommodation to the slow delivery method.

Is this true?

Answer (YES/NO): NO